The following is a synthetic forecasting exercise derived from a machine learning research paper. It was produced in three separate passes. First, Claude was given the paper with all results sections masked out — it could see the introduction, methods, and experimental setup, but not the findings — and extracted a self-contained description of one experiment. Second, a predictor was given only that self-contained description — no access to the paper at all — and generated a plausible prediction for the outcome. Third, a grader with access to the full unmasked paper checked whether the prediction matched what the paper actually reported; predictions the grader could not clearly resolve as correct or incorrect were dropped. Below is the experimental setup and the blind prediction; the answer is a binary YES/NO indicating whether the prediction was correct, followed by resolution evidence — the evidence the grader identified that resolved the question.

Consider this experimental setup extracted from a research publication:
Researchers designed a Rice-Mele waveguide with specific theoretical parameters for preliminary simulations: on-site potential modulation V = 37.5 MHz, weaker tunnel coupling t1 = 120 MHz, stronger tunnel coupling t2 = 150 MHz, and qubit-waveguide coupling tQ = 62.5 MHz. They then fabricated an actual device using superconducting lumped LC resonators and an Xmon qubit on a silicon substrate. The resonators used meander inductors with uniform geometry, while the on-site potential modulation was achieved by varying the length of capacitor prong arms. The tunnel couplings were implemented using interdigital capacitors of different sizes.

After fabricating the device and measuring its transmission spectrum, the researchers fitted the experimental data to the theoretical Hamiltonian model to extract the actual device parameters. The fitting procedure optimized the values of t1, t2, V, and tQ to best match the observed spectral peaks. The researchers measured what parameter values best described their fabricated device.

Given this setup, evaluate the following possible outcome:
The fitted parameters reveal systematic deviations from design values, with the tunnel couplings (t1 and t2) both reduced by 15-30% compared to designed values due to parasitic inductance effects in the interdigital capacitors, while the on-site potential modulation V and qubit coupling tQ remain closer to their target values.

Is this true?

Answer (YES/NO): NO